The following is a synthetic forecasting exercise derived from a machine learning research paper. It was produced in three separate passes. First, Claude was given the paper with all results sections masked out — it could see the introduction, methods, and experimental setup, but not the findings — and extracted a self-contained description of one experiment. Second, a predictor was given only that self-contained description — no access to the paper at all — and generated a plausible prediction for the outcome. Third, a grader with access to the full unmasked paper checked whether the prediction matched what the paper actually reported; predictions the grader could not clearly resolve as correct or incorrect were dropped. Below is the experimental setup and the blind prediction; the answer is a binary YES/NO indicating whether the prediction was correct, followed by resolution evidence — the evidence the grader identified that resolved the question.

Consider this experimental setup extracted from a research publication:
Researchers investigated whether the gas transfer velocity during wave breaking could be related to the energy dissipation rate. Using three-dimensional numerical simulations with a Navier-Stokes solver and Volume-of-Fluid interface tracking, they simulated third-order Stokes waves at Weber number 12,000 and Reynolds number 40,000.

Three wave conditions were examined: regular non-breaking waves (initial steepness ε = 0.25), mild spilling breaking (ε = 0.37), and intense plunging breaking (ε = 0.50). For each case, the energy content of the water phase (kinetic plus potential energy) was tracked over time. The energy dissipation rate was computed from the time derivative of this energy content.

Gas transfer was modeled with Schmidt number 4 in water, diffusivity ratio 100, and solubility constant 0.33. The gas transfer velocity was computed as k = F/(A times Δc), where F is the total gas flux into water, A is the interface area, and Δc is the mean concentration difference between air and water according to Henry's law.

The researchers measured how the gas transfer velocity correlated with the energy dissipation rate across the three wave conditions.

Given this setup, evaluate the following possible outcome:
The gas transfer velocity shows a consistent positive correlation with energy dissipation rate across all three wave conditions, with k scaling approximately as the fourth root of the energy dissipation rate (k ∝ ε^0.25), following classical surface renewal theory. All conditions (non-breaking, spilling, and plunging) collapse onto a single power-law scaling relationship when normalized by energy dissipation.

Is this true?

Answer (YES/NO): YES